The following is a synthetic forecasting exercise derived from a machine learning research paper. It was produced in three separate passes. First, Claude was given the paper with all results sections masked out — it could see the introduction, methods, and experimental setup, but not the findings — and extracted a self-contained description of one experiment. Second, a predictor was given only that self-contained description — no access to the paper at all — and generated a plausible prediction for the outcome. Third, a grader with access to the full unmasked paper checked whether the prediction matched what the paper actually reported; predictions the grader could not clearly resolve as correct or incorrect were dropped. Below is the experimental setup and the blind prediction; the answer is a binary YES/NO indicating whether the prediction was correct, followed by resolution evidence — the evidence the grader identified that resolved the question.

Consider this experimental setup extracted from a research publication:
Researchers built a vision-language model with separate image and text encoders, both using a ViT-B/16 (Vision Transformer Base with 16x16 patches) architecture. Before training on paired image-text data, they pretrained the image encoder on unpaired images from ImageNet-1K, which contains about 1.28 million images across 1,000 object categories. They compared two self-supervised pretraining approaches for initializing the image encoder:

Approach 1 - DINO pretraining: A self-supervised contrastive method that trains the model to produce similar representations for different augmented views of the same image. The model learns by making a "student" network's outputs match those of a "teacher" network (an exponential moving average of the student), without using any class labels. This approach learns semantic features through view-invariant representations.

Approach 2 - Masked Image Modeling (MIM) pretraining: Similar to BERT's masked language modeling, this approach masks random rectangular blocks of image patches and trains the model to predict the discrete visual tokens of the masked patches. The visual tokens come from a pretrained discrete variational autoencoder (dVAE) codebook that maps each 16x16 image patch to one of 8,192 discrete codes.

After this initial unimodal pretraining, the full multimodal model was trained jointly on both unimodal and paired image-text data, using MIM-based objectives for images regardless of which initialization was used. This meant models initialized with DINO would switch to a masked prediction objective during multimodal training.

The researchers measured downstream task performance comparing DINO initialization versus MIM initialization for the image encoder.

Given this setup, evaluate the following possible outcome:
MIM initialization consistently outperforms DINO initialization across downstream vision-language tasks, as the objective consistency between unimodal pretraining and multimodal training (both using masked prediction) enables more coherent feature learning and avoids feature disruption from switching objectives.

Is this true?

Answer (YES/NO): NO